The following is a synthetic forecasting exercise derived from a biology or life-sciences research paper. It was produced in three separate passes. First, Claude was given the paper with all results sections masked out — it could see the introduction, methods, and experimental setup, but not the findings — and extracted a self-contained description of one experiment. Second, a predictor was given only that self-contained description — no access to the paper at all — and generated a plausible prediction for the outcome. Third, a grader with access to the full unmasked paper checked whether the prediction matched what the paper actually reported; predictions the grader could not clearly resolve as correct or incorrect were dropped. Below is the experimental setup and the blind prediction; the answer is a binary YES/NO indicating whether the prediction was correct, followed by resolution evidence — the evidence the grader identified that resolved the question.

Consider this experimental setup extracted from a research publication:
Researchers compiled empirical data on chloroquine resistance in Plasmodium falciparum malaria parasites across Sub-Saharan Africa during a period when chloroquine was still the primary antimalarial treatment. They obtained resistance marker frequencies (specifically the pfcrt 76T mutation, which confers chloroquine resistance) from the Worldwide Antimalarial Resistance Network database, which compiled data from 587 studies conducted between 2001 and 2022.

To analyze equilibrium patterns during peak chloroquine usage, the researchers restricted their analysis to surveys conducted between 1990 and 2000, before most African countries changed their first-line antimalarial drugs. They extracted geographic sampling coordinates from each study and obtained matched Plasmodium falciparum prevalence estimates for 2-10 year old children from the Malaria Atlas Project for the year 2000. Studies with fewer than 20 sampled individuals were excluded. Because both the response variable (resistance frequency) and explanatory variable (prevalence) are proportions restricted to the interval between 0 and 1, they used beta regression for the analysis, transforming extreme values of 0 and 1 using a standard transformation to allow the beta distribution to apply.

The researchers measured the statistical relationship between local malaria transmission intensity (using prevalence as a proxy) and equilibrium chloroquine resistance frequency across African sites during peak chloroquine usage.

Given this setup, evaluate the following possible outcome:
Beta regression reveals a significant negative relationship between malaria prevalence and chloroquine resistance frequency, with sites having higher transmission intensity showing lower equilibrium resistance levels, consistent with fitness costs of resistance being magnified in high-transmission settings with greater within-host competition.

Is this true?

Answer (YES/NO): YES